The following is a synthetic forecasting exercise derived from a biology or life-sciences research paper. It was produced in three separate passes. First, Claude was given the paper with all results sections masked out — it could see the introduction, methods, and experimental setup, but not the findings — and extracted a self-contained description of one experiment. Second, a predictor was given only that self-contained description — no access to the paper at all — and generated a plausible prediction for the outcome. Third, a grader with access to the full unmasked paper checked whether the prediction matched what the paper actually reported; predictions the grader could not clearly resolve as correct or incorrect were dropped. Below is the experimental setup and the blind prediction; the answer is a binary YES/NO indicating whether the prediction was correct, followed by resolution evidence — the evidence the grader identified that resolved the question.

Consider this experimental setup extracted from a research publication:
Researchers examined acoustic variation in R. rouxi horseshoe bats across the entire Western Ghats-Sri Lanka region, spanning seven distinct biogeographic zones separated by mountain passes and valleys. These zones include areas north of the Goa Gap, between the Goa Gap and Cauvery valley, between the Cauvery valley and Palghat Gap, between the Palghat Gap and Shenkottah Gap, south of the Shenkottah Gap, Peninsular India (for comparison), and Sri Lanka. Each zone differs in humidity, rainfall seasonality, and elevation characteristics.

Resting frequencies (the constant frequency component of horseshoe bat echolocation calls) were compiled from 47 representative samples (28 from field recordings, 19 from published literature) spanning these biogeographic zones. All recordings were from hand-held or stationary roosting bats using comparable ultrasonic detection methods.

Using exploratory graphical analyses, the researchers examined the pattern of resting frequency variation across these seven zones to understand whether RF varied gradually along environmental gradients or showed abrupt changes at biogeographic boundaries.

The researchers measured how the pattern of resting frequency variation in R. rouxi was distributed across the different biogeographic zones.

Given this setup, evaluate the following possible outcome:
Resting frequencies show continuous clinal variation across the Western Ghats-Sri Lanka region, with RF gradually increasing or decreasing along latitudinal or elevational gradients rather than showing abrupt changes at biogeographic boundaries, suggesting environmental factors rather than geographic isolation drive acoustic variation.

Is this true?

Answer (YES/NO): NO